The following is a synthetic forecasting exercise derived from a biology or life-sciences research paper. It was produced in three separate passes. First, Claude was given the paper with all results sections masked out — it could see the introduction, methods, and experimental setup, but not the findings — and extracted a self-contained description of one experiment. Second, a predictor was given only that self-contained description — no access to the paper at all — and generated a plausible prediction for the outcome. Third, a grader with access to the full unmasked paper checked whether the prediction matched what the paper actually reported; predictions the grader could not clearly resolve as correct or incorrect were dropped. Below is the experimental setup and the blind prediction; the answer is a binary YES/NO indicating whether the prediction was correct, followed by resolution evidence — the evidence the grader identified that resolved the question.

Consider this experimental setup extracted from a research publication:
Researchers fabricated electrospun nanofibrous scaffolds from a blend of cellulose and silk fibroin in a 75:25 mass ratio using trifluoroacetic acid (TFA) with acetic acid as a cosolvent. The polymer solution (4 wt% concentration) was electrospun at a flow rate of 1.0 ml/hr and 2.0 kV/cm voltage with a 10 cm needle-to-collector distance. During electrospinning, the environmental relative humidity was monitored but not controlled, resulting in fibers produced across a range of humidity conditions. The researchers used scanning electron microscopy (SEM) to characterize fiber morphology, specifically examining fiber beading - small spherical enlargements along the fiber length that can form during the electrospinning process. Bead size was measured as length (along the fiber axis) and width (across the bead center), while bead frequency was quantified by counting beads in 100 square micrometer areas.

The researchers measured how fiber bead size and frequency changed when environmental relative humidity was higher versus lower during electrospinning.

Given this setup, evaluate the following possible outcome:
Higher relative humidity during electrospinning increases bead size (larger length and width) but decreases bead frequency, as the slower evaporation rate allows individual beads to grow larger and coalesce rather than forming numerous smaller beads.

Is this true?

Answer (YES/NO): NO